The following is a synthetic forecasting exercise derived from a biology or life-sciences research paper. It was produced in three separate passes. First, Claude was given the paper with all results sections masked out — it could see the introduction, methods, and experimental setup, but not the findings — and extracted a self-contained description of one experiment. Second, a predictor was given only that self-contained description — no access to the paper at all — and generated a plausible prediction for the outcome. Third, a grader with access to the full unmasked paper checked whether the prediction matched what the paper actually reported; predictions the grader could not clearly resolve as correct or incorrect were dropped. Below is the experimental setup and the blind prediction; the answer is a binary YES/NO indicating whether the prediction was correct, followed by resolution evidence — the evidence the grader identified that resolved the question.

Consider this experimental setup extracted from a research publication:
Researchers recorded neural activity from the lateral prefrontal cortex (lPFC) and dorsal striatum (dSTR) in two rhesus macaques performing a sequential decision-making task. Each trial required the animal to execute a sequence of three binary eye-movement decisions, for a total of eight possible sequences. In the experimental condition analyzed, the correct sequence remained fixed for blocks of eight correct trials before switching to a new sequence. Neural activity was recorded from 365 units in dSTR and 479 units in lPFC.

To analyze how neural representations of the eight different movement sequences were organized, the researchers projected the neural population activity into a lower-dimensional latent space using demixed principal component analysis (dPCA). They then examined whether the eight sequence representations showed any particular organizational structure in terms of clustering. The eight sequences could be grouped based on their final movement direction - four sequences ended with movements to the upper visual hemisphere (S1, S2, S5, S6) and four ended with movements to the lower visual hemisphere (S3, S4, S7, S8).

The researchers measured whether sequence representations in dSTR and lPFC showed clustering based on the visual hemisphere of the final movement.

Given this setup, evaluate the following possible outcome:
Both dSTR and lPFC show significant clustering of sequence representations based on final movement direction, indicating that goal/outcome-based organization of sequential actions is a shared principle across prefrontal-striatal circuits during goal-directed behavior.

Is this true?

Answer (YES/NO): NO